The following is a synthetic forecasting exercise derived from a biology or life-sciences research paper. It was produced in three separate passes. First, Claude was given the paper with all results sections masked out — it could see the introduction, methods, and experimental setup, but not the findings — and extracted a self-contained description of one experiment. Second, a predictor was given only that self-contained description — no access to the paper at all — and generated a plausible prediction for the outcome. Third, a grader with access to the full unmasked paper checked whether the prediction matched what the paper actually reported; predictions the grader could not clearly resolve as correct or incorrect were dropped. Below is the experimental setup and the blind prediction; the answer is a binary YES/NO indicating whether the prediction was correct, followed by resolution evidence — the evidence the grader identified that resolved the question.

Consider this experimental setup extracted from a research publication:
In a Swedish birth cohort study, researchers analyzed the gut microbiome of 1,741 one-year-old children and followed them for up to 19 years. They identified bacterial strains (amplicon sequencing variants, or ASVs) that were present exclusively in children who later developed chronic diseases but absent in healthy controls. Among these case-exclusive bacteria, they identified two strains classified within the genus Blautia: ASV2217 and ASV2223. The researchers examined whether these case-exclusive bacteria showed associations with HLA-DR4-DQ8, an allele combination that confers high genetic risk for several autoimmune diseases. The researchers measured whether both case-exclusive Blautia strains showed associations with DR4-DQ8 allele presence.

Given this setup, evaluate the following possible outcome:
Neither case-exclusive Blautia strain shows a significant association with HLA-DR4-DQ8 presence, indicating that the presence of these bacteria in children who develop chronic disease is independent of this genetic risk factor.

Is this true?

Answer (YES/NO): NO